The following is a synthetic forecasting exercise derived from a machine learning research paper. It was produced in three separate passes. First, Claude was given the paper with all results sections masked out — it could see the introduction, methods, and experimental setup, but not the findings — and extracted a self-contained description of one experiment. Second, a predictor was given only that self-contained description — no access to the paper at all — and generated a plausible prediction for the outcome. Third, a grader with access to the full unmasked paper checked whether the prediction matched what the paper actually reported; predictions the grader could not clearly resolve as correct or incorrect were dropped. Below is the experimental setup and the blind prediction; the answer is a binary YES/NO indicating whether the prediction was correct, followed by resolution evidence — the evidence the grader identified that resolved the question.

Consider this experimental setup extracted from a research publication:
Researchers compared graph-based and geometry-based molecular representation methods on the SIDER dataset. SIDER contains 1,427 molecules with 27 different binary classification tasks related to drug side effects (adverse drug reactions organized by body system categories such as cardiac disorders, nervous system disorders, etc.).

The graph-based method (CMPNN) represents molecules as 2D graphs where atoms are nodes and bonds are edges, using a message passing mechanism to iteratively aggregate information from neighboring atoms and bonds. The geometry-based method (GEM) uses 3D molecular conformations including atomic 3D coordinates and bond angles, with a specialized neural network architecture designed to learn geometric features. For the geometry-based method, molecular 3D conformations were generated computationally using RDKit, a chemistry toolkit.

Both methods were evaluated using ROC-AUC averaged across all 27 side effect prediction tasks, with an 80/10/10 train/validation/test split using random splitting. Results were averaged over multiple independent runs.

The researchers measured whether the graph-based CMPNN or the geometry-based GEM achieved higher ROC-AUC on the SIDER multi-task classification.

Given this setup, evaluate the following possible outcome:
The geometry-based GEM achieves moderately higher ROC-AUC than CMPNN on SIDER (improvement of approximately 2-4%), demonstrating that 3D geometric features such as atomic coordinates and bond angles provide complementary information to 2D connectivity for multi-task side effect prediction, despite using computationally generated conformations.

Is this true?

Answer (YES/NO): YES